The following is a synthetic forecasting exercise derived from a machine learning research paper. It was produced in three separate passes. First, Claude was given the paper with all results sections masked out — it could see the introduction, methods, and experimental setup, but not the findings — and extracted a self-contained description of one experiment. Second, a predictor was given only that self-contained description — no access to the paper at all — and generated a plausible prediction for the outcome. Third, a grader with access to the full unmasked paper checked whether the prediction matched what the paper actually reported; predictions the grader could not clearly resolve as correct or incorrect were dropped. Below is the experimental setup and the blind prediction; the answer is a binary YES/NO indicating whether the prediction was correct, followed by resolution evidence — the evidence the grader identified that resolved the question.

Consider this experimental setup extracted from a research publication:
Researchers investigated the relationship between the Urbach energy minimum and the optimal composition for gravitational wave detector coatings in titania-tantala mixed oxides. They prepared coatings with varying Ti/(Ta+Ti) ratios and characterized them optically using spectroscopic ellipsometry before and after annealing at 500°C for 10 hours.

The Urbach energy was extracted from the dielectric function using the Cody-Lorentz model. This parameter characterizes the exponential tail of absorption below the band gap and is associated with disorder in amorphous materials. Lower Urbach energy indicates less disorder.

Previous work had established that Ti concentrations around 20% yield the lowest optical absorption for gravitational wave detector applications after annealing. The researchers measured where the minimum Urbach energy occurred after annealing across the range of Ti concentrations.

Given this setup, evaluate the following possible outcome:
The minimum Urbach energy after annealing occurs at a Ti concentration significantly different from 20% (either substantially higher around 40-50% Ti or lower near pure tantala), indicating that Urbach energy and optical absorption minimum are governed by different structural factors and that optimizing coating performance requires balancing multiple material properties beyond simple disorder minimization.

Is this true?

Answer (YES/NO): NO